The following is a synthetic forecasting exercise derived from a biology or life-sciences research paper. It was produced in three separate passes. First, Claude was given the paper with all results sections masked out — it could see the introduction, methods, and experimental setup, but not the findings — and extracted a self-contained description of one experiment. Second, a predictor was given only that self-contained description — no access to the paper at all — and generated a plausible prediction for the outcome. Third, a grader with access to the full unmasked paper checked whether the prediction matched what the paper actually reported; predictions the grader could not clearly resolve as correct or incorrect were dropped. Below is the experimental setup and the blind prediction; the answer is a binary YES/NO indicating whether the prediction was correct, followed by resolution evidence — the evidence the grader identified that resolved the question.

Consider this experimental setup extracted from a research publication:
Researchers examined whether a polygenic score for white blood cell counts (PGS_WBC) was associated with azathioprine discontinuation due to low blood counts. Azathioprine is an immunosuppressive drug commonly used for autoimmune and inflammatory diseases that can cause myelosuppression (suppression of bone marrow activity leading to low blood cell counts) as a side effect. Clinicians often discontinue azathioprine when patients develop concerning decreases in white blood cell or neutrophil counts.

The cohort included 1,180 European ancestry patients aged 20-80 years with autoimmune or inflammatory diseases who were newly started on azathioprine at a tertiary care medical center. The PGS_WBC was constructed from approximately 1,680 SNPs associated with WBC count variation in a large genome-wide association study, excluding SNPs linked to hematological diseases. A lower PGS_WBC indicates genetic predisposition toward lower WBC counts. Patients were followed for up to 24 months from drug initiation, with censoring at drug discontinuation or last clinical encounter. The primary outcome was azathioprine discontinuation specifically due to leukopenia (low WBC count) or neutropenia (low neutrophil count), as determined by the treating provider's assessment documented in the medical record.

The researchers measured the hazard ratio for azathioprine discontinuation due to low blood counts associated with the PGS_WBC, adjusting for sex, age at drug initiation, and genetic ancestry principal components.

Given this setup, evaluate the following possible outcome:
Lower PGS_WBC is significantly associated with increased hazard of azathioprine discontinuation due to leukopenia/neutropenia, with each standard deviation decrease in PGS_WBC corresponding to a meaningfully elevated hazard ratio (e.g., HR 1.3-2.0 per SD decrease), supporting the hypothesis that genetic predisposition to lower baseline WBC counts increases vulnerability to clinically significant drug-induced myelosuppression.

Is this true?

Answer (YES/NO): YES